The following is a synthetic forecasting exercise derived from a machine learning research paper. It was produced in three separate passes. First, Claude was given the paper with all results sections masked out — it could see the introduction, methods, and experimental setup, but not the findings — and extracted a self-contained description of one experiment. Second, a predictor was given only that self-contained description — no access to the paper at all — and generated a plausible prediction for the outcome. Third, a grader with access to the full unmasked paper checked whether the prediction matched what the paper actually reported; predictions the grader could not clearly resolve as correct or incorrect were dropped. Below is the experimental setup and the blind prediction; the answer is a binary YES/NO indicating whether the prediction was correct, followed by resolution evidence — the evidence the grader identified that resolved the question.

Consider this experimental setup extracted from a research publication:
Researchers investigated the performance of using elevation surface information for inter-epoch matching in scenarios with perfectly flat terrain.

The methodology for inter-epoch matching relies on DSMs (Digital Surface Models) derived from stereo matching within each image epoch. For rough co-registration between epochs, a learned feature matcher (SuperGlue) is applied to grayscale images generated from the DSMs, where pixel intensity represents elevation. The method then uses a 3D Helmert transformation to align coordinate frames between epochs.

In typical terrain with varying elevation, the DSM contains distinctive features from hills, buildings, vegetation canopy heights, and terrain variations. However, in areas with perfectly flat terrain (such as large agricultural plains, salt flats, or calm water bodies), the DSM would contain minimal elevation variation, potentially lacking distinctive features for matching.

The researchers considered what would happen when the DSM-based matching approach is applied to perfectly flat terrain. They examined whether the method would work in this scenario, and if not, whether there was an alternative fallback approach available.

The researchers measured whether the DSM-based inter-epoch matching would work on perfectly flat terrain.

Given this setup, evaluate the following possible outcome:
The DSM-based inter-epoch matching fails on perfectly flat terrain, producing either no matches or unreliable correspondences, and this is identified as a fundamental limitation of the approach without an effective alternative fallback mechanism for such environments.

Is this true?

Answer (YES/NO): NO